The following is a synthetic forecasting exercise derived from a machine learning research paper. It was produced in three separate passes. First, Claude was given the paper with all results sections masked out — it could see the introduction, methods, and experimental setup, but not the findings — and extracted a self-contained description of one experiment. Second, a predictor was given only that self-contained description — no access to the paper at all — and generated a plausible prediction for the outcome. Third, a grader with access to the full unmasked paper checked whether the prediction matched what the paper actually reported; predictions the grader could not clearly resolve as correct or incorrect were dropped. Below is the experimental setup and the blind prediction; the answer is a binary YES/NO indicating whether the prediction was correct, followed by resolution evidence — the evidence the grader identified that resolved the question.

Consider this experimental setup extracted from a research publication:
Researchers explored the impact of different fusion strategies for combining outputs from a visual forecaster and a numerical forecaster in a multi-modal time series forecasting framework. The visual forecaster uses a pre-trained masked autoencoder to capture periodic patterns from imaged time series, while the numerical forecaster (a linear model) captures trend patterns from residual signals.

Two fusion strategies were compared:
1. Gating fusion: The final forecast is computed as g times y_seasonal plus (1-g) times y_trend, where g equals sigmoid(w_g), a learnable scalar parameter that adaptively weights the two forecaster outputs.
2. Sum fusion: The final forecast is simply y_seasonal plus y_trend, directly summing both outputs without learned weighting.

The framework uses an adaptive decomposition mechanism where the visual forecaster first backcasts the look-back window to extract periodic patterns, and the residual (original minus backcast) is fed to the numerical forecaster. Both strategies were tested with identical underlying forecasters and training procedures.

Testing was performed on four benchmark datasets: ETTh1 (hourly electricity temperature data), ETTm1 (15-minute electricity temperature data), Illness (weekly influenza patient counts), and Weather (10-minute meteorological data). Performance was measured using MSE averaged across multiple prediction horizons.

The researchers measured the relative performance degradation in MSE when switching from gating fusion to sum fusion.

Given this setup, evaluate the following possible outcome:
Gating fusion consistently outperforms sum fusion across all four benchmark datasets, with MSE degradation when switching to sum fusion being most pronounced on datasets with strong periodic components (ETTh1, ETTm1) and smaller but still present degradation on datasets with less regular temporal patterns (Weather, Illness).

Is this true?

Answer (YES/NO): NO